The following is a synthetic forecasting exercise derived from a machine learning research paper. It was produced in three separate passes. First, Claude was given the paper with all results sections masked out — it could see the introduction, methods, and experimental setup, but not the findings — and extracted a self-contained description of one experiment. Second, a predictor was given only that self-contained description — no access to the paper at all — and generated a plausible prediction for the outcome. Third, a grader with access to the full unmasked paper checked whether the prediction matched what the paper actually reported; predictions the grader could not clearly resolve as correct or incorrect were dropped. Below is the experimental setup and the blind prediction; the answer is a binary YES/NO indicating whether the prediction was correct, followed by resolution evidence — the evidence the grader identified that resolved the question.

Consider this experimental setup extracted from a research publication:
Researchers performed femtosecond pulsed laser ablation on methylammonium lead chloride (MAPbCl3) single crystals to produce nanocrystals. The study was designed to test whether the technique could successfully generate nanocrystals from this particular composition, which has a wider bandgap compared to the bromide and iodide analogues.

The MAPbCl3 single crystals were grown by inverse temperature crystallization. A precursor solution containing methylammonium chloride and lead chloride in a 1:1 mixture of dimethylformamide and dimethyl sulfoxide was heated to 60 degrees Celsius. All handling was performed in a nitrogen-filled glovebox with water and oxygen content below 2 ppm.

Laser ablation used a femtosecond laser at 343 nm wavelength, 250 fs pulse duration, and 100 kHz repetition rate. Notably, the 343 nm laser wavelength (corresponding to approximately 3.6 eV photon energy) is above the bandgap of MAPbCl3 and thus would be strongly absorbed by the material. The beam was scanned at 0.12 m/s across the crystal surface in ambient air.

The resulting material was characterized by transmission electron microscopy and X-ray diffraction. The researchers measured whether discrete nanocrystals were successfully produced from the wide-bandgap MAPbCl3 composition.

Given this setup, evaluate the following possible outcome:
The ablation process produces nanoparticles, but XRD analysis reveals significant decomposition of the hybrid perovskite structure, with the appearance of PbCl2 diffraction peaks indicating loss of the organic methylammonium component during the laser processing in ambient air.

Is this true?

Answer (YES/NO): NO